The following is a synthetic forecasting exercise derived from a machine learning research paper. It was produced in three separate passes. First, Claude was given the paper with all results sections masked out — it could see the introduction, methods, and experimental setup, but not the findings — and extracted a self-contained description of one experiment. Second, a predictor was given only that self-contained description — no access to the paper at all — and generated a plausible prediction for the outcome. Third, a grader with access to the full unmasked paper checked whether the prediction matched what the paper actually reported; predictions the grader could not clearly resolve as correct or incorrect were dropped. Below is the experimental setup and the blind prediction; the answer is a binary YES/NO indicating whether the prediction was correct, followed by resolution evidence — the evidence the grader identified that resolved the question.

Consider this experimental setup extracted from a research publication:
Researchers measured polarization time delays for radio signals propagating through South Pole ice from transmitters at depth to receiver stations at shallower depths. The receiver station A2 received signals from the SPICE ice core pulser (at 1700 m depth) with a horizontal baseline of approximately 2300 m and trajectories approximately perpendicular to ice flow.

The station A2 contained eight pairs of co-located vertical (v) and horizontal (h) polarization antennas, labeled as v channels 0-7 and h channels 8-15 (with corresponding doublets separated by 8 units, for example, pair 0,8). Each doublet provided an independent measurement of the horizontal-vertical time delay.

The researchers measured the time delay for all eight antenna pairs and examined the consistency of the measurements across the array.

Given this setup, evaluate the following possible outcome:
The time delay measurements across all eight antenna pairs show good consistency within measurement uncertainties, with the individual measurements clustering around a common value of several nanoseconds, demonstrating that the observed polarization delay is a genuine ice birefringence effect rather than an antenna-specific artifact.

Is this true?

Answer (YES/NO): YES